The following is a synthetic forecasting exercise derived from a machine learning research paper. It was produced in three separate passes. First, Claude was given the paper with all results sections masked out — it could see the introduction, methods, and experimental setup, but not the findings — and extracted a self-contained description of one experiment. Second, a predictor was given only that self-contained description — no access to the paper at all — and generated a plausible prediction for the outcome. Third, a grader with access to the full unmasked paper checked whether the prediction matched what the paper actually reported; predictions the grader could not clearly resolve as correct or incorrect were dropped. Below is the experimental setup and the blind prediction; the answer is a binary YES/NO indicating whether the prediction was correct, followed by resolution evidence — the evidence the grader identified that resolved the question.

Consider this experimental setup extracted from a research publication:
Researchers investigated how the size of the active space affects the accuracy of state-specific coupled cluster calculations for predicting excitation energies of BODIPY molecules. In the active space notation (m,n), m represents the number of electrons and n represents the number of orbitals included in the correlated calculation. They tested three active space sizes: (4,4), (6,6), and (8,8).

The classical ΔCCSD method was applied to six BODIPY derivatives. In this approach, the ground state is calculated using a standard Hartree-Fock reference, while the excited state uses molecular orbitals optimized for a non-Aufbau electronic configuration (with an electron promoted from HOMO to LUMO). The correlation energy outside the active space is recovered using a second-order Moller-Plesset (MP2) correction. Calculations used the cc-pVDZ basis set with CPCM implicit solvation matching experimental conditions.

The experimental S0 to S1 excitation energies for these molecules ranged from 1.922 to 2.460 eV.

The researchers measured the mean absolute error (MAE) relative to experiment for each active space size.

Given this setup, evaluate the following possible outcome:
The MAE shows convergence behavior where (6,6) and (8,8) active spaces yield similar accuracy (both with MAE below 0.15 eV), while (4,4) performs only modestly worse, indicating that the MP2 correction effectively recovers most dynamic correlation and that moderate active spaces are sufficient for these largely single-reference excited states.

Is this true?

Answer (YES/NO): NO